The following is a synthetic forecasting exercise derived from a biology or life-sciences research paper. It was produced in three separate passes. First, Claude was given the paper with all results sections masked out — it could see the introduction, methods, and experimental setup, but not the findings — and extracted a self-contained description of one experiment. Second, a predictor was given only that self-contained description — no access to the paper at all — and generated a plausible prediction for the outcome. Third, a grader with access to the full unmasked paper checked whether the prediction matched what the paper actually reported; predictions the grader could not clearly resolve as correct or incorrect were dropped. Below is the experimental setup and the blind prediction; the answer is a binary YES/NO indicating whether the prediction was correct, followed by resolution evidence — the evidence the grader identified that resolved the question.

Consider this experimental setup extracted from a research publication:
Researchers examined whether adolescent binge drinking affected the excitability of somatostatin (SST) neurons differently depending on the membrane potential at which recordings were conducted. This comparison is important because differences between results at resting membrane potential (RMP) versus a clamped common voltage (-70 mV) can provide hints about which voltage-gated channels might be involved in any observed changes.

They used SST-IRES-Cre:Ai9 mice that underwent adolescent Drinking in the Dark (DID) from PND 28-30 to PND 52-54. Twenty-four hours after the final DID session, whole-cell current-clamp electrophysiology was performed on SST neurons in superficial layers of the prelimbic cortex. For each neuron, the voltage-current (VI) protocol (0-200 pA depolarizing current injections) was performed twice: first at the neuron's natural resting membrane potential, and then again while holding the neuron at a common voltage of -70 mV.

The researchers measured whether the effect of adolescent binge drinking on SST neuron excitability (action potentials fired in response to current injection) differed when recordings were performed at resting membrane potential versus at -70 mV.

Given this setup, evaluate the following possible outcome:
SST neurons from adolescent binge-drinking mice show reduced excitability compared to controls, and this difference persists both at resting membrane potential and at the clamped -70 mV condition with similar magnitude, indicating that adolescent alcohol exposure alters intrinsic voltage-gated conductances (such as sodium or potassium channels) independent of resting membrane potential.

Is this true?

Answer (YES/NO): NO